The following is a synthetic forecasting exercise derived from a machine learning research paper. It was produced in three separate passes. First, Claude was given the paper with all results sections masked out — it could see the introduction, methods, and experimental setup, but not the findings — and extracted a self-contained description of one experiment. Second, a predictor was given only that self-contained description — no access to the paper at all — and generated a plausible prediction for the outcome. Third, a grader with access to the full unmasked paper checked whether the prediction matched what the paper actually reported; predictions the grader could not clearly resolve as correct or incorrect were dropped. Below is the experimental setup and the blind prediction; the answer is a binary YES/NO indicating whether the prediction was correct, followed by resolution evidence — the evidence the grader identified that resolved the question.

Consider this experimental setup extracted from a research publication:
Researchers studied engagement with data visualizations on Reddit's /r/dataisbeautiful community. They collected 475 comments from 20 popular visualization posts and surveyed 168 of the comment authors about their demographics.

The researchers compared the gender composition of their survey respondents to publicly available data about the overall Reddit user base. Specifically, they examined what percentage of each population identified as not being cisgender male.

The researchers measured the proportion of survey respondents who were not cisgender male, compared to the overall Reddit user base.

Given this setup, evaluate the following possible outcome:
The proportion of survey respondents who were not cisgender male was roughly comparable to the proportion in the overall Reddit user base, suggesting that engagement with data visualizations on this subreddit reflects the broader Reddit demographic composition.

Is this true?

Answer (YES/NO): NO